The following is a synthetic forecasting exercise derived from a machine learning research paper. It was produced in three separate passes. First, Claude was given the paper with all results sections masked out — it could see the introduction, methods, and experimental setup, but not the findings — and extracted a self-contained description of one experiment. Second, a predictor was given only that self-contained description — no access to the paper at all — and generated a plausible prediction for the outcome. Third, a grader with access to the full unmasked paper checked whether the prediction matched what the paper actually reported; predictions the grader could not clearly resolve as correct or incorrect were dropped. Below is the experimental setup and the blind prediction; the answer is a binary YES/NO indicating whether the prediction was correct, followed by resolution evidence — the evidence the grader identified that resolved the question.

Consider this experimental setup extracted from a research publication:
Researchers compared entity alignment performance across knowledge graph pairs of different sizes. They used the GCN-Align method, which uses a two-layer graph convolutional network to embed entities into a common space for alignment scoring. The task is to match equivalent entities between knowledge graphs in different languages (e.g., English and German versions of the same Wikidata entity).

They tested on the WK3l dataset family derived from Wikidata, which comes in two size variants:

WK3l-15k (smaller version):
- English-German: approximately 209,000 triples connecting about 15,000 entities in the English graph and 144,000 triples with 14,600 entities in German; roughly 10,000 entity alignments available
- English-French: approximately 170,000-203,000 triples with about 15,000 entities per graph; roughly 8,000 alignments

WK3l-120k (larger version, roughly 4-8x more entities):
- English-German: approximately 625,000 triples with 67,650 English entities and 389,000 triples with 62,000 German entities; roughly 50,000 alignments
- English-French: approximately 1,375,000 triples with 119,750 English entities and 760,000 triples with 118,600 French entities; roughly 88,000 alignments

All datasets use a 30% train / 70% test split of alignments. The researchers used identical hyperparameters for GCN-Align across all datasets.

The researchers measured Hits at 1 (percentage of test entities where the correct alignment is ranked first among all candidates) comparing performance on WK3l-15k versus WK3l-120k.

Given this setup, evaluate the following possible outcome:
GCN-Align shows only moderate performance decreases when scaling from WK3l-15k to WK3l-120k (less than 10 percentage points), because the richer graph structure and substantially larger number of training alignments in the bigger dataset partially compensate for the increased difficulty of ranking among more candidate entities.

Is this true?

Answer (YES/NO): YES